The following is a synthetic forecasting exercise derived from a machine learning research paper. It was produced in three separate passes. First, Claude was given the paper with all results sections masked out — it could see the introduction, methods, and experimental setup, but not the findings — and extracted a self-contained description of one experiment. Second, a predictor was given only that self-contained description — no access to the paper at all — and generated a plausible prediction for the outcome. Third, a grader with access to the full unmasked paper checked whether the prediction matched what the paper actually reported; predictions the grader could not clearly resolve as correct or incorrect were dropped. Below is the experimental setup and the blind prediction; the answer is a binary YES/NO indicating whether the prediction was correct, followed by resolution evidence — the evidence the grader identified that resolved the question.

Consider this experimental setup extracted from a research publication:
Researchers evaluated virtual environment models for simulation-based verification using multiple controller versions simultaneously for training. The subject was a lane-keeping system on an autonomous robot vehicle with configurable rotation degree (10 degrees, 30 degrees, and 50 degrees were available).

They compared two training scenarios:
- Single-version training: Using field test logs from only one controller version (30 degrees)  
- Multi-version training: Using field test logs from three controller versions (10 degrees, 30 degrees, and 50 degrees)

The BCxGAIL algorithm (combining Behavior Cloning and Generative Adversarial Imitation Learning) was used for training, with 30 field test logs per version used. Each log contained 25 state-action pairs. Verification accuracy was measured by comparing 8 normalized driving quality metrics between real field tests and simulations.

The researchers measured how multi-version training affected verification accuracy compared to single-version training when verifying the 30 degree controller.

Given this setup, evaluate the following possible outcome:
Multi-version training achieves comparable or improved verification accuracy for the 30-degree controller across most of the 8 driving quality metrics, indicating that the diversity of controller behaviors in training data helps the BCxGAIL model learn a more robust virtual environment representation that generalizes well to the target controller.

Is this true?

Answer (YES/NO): YES